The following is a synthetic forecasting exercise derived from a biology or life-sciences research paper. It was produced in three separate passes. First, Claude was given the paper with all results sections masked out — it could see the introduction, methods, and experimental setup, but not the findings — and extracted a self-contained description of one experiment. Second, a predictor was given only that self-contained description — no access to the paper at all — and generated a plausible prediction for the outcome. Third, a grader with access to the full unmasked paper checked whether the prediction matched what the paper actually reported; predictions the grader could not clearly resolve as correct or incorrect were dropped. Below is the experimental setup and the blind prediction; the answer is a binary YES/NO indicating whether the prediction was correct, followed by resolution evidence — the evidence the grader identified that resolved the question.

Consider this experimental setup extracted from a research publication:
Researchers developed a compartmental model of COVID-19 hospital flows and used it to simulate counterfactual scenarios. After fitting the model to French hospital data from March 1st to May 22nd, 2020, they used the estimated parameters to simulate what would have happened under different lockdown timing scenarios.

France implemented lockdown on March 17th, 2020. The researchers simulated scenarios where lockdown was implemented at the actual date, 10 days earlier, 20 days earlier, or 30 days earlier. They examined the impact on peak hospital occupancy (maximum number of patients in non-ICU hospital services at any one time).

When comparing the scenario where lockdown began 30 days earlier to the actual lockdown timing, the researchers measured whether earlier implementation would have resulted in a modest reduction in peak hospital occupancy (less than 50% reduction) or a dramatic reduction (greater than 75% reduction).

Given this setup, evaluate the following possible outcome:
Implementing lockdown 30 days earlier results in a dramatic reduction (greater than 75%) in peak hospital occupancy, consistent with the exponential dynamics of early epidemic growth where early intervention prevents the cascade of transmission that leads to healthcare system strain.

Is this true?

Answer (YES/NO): YES